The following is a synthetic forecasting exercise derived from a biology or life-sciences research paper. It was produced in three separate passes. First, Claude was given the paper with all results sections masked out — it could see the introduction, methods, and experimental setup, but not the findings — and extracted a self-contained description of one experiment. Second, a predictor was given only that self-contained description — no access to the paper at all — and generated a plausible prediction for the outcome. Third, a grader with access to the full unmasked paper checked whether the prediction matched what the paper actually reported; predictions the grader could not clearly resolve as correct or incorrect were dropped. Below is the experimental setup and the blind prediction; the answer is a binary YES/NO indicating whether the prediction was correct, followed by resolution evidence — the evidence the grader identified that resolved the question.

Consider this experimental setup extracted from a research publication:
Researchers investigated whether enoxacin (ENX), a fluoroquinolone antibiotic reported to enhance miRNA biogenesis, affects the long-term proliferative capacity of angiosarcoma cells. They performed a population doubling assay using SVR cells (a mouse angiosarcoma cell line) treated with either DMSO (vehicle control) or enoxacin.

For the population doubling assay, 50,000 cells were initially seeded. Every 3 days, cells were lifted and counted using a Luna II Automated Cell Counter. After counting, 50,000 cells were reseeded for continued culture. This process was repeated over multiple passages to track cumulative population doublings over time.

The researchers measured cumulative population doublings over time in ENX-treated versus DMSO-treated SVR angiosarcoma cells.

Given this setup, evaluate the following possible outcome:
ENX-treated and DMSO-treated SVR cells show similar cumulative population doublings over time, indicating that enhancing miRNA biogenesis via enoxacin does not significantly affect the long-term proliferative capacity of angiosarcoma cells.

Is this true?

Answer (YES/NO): NO